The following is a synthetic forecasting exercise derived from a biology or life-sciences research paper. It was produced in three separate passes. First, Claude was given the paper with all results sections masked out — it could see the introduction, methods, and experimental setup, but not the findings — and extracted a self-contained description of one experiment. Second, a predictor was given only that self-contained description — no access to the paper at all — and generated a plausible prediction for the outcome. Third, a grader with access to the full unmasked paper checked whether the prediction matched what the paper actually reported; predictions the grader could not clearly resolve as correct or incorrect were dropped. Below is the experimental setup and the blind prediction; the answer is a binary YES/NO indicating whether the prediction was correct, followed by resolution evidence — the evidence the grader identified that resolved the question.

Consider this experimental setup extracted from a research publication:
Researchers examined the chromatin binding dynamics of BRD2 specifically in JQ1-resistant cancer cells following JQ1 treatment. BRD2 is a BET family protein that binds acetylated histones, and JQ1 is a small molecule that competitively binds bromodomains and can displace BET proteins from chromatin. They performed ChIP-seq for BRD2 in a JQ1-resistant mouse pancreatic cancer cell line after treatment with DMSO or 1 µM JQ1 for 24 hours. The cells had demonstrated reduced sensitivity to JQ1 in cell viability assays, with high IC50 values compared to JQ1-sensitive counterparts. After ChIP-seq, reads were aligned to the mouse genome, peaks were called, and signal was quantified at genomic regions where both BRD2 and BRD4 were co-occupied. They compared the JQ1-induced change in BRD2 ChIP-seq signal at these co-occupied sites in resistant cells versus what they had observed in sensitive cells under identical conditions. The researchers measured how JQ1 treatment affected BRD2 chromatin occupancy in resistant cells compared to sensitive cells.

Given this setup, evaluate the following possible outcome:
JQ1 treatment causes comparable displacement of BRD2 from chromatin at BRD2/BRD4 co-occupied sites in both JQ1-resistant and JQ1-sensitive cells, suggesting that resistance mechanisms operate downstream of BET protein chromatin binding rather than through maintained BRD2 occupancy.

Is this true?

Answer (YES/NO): NO